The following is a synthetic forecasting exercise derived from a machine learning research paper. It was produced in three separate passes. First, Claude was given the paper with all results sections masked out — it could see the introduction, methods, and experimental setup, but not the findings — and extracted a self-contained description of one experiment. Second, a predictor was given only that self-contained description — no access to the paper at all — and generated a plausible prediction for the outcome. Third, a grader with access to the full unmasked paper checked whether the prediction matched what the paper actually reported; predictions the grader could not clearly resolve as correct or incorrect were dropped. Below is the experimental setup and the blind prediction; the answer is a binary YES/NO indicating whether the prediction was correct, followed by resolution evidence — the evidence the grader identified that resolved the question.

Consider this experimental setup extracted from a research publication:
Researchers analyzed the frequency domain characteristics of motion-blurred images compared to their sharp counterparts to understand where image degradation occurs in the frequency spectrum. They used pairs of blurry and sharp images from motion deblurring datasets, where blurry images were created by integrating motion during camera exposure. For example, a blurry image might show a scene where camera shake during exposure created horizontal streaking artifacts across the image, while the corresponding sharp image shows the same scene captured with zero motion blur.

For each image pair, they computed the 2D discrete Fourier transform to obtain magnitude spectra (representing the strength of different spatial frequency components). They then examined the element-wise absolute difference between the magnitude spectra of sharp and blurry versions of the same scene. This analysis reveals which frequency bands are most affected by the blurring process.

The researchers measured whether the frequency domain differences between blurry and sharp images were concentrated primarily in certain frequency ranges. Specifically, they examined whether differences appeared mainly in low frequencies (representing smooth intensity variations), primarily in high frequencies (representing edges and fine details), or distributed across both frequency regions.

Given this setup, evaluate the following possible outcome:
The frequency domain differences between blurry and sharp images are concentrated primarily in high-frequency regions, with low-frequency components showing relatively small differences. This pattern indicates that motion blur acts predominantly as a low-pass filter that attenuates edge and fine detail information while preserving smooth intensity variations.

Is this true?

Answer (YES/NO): NO